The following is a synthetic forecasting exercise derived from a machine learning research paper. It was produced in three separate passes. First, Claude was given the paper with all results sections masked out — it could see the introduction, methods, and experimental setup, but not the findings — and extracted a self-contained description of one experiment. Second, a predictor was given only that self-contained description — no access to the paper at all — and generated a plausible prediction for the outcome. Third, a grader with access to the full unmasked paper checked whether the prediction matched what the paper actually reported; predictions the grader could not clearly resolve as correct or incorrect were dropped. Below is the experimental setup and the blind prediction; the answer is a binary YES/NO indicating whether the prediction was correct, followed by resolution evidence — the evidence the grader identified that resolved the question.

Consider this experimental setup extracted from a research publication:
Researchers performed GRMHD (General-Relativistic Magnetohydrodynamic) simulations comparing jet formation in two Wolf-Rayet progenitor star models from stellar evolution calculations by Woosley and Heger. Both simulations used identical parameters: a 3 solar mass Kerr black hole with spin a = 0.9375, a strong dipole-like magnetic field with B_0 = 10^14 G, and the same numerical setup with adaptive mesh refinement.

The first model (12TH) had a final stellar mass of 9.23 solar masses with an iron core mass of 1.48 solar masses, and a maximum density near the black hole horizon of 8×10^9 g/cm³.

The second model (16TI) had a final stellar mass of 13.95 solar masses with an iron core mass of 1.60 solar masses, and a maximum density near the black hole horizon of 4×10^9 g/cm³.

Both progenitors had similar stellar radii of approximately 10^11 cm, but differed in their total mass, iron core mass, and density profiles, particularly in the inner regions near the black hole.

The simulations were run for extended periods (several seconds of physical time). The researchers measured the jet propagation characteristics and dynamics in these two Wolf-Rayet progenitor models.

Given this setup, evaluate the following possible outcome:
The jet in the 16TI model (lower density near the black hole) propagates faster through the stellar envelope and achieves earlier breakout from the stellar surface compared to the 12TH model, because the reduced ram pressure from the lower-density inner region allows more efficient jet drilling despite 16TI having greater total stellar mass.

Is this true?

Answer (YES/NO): NO